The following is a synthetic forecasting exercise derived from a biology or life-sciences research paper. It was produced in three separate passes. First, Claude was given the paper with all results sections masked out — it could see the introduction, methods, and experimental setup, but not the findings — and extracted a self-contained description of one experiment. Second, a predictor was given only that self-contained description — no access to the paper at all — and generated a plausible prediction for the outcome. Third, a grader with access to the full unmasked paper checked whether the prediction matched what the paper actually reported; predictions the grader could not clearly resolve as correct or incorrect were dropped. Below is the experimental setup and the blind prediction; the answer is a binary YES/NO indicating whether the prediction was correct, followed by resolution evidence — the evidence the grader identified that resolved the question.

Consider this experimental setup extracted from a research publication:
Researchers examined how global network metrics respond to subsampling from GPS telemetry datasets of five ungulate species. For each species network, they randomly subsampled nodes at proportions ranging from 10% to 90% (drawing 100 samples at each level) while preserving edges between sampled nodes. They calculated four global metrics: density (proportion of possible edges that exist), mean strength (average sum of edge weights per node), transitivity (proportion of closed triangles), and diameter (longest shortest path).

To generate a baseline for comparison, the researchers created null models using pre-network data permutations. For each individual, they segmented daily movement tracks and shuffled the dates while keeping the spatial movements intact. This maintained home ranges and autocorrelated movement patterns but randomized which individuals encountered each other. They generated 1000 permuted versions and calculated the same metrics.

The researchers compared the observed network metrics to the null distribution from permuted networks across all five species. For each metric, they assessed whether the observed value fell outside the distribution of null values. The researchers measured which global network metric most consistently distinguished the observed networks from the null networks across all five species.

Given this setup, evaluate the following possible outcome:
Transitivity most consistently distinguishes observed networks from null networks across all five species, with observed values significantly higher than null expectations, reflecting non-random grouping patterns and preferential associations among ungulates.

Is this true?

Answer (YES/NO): NO